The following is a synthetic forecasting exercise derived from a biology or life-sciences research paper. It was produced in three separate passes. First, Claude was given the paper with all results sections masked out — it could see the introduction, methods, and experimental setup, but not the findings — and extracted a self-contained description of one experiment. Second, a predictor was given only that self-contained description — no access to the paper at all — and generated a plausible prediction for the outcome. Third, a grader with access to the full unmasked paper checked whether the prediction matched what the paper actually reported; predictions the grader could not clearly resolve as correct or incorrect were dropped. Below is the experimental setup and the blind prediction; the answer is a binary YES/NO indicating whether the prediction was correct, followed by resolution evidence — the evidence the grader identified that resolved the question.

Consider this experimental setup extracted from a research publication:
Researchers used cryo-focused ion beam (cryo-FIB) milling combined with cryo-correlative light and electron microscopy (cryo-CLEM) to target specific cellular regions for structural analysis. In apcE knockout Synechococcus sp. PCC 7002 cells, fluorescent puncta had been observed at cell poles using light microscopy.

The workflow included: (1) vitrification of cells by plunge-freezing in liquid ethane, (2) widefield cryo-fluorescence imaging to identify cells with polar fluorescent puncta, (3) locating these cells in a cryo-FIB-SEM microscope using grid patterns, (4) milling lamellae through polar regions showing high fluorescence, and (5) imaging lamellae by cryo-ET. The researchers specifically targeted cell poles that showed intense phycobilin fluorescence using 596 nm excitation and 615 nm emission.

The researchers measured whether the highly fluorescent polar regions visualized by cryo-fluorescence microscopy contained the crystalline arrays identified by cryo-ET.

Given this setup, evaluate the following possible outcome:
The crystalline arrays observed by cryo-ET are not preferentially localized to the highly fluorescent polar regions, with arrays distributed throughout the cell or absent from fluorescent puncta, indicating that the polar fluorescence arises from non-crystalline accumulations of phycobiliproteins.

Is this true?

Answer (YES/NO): NO